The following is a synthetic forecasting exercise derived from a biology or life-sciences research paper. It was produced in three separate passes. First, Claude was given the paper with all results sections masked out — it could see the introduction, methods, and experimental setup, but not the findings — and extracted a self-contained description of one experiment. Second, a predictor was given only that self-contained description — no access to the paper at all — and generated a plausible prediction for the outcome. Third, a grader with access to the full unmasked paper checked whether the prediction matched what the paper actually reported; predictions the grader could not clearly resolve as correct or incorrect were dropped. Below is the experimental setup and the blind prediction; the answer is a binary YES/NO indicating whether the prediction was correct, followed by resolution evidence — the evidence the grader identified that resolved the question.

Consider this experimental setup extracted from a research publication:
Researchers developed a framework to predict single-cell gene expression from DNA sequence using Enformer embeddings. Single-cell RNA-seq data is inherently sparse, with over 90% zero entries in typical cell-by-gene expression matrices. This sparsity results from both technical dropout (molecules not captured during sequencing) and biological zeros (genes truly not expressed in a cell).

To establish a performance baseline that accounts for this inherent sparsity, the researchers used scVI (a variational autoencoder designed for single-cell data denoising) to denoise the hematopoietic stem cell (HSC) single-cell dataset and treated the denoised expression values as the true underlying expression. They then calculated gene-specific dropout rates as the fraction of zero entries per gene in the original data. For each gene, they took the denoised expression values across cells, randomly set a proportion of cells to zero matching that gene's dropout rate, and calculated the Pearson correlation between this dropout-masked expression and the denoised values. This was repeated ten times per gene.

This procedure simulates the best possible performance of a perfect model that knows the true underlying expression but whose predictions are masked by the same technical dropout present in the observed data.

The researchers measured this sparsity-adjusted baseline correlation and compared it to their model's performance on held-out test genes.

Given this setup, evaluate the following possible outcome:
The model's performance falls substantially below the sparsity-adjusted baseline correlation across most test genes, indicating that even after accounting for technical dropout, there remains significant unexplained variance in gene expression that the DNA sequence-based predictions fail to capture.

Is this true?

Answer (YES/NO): NO